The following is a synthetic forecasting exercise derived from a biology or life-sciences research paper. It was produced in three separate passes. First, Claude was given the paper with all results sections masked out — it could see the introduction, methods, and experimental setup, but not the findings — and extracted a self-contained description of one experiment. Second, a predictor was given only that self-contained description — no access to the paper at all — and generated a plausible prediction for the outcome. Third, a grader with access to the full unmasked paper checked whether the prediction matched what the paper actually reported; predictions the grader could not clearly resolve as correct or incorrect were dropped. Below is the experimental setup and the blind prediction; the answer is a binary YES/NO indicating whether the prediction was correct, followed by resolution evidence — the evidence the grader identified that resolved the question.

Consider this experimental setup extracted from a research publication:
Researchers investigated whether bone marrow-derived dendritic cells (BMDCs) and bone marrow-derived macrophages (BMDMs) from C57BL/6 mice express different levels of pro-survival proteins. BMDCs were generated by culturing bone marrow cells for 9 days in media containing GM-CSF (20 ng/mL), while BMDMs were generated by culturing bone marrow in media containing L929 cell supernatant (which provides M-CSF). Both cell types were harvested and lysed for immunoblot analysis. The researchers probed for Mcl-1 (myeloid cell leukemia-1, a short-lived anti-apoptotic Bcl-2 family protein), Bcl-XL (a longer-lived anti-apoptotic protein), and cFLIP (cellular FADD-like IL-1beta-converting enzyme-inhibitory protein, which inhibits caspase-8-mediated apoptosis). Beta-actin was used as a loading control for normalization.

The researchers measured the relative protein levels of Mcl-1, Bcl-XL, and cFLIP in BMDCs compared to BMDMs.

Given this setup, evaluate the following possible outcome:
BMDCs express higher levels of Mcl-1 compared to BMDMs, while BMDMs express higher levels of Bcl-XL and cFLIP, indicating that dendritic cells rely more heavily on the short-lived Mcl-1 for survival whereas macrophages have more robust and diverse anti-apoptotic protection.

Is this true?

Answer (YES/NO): NO